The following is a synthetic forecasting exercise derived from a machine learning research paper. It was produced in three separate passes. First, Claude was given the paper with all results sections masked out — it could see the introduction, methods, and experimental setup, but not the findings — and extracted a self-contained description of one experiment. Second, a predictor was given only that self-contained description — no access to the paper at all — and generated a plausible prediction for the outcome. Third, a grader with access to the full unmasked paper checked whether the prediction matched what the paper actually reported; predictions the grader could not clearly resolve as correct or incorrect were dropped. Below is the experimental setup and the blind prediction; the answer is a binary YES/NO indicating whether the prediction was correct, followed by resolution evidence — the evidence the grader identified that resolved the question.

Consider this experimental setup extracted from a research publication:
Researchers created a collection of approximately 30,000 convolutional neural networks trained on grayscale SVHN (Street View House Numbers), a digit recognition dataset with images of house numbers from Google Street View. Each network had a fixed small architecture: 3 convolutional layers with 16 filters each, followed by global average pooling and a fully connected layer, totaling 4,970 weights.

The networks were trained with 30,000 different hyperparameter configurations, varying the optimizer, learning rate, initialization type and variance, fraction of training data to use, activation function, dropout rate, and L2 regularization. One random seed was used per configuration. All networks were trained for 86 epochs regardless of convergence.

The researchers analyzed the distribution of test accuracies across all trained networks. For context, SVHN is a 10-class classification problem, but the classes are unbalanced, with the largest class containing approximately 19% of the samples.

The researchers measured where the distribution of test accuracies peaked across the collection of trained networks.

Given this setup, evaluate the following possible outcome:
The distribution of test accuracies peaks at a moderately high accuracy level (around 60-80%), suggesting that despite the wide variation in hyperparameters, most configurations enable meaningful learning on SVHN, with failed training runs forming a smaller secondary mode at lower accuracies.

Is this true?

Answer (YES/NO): NO